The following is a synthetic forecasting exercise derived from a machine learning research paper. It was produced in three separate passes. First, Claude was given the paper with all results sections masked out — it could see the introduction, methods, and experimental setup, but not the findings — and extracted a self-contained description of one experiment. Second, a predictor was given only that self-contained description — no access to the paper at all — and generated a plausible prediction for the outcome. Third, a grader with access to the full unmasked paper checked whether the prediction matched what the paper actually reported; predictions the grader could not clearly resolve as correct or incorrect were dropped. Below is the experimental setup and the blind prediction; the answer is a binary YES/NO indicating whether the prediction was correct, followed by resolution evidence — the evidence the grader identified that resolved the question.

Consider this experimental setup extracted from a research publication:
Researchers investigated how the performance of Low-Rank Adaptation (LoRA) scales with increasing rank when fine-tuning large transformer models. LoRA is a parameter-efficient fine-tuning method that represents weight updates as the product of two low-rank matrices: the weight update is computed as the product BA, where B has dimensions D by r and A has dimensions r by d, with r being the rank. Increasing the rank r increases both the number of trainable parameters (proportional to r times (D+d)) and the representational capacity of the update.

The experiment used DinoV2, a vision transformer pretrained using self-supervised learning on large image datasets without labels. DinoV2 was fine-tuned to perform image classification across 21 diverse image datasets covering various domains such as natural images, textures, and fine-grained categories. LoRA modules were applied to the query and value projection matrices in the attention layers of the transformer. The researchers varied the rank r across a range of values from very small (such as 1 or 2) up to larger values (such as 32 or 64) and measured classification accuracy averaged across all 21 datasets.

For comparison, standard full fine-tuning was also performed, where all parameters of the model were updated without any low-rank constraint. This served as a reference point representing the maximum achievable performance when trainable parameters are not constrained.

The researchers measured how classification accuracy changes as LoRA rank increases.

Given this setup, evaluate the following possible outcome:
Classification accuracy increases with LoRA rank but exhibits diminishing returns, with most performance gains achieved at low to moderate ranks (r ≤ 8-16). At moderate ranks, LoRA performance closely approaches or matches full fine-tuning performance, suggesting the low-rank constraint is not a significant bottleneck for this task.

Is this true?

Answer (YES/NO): YES